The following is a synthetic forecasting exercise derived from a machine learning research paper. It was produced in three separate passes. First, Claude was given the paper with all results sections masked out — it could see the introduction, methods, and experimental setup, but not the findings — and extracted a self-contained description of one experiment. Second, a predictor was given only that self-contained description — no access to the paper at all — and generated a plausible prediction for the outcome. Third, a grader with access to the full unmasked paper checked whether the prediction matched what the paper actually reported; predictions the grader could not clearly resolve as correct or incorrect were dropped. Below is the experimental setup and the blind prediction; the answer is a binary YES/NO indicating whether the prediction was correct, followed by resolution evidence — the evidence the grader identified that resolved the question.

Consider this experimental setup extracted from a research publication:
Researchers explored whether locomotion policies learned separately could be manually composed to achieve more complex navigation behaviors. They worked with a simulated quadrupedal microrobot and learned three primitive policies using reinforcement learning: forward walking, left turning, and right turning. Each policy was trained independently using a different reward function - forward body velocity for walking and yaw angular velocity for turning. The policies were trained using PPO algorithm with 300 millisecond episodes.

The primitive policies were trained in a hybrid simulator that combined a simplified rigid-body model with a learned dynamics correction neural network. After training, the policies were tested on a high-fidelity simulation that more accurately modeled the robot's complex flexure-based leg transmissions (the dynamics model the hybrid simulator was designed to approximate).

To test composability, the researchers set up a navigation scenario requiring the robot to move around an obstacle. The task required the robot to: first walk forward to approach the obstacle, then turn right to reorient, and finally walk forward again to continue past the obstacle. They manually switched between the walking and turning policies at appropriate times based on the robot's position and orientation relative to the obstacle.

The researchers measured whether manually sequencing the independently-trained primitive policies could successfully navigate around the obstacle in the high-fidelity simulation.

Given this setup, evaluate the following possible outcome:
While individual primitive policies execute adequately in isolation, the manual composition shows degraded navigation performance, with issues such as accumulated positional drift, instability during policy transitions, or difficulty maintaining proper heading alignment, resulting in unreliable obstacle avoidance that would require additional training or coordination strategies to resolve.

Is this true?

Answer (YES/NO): NO